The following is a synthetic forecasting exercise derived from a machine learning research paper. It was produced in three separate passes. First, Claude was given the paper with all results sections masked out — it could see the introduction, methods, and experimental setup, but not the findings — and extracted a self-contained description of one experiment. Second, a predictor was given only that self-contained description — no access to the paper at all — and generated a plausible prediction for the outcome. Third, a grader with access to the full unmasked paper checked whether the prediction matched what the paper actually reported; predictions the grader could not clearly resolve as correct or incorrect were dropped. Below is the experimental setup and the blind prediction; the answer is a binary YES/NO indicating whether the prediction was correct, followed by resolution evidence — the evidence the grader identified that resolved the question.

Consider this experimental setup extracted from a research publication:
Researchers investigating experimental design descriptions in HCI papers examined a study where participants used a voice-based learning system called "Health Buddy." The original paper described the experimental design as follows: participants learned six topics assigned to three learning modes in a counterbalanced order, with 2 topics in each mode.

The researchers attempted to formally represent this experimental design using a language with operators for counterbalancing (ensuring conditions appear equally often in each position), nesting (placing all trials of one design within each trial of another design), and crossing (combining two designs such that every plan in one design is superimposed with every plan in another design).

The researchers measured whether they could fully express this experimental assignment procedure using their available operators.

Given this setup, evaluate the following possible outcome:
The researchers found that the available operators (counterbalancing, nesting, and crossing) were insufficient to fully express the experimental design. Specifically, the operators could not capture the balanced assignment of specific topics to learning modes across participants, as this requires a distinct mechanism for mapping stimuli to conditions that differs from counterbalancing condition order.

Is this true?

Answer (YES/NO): NO